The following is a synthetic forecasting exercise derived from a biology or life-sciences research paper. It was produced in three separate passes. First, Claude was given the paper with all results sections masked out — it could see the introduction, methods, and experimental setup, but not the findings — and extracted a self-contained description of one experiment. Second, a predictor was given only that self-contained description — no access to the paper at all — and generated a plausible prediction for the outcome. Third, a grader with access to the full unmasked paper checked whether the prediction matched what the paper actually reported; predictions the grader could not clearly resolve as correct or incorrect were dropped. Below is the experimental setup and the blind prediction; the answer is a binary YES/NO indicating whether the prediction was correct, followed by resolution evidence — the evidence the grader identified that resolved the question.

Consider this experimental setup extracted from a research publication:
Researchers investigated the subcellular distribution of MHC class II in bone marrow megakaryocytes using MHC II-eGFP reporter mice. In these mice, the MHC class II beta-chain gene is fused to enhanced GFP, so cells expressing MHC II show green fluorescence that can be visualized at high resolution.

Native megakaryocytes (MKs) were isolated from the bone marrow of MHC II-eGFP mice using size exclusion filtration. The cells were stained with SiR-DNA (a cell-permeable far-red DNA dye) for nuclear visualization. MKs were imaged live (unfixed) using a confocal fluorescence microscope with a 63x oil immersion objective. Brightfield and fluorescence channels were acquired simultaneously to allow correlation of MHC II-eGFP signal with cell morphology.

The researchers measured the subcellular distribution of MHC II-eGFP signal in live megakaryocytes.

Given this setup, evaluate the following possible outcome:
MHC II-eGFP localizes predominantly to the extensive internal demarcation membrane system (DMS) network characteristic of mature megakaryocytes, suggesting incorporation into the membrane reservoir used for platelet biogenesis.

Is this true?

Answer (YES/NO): NO